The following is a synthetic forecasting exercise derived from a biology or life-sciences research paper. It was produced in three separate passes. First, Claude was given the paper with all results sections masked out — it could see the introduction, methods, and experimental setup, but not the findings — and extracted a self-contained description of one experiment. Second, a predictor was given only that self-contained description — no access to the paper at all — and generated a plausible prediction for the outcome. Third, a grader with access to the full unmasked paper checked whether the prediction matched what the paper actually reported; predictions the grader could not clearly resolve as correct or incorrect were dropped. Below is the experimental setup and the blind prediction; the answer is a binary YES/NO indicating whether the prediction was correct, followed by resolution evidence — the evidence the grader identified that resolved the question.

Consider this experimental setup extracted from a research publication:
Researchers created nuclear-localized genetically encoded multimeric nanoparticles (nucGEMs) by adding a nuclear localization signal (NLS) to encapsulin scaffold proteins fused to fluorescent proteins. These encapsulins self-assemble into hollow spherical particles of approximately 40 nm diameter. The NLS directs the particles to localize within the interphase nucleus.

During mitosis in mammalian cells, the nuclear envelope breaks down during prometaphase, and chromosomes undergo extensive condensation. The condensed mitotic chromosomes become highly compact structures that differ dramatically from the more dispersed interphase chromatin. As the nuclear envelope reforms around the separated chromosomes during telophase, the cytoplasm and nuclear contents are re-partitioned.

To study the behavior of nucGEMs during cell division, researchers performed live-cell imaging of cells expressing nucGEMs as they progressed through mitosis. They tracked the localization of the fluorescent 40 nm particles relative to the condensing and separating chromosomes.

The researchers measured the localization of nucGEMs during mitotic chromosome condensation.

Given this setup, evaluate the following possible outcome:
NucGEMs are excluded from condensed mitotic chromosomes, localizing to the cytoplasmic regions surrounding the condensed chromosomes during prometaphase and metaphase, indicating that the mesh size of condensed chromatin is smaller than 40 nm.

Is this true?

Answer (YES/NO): YES